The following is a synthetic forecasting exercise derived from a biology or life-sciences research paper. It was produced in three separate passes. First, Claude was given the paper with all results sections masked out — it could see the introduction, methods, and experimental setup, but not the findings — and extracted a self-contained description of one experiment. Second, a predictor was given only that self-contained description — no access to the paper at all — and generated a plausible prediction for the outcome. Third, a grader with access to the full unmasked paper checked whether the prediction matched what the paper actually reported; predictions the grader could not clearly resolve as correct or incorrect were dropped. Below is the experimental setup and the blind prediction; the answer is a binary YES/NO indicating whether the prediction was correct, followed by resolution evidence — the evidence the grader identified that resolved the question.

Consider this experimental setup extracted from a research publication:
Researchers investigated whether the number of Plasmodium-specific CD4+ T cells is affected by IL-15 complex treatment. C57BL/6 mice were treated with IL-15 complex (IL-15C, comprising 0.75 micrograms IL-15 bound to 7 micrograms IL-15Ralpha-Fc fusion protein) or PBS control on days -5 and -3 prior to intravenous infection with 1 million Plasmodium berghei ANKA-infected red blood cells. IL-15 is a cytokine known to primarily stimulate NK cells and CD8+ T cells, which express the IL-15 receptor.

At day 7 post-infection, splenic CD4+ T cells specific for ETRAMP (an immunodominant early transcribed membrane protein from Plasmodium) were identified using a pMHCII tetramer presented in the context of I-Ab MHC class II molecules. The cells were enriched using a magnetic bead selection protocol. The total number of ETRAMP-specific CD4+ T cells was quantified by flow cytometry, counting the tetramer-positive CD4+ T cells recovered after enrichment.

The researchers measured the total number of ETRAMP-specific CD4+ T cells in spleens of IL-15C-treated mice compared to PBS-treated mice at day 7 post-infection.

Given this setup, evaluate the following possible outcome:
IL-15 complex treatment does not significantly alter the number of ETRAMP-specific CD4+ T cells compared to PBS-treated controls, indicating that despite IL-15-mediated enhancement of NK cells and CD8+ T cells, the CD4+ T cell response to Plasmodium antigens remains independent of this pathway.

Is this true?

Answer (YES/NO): YES